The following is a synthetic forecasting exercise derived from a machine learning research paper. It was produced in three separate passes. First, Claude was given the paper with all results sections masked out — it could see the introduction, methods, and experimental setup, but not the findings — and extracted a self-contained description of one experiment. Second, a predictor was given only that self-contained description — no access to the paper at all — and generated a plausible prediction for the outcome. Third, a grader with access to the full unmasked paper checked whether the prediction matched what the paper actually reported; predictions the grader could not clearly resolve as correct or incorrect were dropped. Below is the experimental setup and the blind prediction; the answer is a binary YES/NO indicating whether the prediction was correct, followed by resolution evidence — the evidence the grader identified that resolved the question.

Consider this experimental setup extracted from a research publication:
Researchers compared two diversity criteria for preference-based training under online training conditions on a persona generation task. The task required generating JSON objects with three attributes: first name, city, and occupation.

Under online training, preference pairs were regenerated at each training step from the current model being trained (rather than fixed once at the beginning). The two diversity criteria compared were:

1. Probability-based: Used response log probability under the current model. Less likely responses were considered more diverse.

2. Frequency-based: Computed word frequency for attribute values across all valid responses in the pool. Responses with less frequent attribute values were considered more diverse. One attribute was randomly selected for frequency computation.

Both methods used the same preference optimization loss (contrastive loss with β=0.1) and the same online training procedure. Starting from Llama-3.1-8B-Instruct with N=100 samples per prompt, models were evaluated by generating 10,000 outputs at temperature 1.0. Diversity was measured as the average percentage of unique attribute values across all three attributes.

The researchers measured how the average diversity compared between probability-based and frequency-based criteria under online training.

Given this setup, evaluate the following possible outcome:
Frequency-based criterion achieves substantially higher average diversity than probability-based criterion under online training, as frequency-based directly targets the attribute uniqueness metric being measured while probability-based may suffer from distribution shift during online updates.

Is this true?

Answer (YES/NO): YES